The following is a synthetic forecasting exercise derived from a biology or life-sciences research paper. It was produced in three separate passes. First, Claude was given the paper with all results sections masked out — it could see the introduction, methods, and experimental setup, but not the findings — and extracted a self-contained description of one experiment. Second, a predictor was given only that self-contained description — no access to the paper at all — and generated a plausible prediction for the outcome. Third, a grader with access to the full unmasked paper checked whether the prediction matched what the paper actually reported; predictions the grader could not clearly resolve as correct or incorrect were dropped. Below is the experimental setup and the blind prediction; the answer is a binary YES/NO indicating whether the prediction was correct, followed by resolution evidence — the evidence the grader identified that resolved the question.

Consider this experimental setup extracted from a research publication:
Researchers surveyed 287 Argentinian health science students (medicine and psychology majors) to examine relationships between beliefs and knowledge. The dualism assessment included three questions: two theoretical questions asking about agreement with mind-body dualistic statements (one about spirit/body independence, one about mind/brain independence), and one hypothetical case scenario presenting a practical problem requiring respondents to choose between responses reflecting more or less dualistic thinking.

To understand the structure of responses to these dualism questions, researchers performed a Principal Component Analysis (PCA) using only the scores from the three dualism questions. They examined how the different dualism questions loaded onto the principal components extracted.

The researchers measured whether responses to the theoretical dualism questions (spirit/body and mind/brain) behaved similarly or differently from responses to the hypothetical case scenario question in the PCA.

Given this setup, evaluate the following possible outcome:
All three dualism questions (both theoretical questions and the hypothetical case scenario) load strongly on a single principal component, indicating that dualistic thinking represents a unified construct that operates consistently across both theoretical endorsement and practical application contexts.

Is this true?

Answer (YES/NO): NO